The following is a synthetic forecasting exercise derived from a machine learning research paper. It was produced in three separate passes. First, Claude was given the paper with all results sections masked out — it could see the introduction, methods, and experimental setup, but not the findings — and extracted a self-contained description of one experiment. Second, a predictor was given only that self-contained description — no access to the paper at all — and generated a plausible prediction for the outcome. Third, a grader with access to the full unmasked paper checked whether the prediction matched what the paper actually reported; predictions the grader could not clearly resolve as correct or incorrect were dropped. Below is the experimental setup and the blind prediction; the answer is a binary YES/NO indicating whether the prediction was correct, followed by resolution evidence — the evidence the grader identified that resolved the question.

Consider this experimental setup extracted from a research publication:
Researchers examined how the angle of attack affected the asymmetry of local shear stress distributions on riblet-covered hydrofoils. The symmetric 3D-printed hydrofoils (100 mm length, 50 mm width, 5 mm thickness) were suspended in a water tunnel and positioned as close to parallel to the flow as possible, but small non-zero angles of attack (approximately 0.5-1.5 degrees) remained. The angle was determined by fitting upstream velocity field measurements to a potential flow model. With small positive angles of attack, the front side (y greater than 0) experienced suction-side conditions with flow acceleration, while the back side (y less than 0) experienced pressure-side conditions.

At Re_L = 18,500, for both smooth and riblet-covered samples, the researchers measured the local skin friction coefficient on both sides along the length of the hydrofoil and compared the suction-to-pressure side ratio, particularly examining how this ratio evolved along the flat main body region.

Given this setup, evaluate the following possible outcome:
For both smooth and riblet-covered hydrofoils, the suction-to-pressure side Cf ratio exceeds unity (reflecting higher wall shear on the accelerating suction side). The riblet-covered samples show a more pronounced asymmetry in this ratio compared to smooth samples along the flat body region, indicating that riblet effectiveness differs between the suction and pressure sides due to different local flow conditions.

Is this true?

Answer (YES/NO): NO